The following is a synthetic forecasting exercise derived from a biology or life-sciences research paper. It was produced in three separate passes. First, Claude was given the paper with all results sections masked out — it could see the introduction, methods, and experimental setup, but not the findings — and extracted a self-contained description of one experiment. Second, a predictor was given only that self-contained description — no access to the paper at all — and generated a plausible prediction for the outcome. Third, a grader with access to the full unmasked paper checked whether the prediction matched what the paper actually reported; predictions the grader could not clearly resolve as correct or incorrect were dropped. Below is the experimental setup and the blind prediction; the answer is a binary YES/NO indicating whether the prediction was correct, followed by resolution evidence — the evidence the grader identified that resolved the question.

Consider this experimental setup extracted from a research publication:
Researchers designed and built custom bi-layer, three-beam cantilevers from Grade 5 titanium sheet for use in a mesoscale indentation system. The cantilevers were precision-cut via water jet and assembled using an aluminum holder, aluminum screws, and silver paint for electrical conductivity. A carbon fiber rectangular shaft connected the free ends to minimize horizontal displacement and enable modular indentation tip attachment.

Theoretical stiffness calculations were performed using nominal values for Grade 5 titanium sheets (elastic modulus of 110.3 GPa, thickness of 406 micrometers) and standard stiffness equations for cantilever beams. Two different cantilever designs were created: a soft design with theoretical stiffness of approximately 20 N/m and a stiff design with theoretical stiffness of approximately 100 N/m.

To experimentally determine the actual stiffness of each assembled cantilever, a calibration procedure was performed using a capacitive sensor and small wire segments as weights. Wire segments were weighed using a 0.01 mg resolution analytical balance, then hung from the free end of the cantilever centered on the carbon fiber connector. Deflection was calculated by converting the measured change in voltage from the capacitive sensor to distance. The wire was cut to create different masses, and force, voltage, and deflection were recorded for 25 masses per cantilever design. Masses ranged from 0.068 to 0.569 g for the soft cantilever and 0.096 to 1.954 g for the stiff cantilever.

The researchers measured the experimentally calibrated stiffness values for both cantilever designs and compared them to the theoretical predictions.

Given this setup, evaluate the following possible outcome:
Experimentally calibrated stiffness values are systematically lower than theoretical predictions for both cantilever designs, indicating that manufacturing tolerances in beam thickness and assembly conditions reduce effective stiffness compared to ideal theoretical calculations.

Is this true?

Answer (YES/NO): NO